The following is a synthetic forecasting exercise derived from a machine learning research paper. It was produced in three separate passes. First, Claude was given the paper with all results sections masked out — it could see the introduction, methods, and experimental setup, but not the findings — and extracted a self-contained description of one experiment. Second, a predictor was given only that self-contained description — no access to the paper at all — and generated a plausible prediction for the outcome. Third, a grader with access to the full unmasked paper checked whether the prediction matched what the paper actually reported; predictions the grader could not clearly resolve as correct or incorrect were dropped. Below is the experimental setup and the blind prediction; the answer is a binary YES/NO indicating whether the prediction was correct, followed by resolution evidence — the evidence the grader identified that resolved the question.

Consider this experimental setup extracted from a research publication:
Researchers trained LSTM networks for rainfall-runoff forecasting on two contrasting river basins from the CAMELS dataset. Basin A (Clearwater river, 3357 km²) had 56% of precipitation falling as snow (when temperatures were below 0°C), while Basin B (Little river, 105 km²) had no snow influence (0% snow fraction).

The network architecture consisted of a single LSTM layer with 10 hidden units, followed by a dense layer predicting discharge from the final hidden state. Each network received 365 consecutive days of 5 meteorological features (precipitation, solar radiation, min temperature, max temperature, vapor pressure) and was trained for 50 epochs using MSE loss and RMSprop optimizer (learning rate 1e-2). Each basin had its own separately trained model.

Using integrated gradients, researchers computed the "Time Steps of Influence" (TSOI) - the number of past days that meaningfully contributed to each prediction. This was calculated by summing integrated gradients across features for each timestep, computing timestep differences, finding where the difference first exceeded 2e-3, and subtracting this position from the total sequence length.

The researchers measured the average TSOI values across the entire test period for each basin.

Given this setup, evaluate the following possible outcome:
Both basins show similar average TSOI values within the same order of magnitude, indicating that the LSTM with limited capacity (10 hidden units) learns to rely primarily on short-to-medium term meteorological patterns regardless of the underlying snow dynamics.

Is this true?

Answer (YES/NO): NO